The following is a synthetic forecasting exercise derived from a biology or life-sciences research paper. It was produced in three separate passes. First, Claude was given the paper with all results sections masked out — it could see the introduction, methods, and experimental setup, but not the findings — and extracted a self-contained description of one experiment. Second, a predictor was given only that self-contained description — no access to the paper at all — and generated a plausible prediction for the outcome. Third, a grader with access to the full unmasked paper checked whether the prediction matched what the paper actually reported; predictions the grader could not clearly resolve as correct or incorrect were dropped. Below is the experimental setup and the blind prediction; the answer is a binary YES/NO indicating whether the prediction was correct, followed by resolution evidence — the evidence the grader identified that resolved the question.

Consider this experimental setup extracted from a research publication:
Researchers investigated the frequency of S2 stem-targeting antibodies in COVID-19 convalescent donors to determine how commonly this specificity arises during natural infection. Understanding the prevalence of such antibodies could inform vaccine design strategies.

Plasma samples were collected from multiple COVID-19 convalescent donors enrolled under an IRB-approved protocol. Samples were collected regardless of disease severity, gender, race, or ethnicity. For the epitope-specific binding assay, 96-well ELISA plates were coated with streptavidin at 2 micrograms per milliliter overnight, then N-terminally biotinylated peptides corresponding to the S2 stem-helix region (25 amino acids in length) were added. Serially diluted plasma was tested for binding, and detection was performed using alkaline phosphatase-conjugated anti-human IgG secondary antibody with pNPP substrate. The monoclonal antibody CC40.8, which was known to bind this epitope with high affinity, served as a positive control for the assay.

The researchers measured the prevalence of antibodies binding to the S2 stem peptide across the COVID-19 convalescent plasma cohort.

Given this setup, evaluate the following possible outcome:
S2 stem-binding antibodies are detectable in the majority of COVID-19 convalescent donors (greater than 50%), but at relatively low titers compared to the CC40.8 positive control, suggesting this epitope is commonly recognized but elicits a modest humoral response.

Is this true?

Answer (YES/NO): NO